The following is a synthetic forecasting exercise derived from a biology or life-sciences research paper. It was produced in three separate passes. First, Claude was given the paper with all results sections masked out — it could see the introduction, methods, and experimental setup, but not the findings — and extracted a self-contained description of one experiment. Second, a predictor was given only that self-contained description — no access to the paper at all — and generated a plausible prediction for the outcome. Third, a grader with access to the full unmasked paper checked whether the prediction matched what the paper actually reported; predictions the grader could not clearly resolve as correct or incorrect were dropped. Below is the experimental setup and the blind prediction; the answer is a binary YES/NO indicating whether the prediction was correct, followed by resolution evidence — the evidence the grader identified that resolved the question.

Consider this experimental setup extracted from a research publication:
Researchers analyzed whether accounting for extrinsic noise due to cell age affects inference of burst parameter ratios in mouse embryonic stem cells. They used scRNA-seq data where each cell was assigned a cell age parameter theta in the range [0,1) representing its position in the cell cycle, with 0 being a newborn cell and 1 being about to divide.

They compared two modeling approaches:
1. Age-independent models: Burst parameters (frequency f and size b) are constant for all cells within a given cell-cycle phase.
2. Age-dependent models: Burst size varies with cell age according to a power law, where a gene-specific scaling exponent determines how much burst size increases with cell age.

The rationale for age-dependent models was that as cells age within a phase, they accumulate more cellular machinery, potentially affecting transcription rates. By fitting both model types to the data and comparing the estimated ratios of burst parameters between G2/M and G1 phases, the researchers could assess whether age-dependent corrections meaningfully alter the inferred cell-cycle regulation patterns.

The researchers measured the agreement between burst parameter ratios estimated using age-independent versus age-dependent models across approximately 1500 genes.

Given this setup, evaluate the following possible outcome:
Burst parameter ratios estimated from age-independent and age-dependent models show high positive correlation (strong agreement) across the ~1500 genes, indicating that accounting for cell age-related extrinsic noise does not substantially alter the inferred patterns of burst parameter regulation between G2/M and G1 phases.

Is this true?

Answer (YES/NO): YES